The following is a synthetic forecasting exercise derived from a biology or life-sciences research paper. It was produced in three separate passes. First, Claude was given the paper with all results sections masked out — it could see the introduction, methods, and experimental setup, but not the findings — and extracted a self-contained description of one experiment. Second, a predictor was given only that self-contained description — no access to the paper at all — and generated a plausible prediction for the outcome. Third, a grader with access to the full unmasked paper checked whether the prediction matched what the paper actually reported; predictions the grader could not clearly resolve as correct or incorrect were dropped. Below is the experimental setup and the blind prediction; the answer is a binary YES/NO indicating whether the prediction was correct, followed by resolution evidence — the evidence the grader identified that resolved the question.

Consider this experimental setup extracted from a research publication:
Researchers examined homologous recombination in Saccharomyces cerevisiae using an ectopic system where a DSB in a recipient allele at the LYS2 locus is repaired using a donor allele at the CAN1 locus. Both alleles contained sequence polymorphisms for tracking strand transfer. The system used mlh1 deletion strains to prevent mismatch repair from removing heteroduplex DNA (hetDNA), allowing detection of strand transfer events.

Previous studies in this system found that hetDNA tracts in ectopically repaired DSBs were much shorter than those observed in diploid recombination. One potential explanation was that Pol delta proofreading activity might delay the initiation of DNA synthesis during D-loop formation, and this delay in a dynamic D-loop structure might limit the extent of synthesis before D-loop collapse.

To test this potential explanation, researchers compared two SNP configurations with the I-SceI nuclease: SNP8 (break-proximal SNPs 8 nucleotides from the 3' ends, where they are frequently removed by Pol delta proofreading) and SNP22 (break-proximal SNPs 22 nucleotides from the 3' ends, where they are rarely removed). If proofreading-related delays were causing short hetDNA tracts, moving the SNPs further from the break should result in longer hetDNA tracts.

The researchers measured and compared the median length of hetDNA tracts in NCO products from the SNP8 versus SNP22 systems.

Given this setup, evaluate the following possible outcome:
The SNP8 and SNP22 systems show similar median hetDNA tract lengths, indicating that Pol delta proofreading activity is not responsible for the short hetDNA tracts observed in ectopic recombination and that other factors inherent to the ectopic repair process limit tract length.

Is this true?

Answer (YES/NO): YES